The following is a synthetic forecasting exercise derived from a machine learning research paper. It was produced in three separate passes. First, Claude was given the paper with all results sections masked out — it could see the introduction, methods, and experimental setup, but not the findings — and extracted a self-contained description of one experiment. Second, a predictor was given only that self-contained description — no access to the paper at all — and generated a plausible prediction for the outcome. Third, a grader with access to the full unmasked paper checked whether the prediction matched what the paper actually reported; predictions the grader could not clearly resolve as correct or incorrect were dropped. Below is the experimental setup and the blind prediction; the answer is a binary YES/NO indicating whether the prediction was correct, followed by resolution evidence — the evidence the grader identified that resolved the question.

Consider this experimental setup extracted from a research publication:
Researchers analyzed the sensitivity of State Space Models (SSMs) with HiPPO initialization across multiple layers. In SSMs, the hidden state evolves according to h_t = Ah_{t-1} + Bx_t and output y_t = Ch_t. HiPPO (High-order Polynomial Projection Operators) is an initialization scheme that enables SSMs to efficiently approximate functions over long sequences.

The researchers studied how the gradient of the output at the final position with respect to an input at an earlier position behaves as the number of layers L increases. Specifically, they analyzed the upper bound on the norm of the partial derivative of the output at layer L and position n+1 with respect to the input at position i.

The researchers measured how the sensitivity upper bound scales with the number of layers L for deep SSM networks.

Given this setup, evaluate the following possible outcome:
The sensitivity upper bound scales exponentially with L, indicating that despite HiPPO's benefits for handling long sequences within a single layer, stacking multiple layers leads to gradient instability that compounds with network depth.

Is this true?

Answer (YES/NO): YES